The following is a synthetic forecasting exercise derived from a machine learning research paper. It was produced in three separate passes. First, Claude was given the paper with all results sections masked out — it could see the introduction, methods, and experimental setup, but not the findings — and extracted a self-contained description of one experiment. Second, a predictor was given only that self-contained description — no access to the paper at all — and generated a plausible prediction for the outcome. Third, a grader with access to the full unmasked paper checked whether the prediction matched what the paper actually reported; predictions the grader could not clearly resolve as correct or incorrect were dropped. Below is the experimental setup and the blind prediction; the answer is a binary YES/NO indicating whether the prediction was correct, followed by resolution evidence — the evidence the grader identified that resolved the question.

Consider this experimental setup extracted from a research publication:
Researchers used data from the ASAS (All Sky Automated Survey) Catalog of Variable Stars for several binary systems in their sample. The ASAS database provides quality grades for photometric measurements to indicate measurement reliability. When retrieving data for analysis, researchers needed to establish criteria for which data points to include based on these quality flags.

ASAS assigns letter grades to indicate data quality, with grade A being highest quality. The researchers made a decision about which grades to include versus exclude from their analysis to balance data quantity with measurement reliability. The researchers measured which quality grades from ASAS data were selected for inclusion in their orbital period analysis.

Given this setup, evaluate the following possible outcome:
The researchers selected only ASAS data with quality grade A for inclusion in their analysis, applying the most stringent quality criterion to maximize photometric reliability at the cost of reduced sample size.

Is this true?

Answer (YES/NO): NO